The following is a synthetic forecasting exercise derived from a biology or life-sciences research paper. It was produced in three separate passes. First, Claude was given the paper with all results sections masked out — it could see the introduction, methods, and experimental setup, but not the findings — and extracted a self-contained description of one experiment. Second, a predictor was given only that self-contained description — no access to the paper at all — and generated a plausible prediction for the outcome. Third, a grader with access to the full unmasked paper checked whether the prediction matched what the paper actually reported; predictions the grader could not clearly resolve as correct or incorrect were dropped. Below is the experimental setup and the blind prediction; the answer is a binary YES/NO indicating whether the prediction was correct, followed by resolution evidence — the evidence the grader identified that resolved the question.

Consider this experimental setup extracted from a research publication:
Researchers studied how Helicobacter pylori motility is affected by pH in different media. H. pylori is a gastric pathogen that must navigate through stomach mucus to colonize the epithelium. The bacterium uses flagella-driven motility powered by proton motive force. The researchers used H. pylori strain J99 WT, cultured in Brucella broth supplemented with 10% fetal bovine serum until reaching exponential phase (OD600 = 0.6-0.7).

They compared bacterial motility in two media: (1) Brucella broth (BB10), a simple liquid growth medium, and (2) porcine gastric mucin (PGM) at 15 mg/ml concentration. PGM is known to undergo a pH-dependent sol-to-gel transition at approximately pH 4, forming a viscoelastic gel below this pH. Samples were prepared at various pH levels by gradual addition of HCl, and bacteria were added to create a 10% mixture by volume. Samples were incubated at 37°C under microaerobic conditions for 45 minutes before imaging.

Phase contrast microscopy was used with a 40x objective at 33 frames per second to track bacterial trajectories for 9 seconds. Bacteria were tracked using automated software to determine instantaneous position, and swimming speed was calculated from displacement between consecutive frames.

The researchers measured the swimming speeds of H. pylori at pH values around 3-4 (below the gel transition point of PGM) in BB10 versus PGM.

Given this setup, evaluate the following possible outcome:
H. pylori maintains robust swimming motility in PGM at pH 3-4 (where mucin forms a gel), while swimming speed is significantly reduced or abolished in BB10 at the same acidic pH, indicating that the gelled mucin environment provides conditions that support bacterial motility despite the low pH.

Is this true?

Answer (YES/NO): NO